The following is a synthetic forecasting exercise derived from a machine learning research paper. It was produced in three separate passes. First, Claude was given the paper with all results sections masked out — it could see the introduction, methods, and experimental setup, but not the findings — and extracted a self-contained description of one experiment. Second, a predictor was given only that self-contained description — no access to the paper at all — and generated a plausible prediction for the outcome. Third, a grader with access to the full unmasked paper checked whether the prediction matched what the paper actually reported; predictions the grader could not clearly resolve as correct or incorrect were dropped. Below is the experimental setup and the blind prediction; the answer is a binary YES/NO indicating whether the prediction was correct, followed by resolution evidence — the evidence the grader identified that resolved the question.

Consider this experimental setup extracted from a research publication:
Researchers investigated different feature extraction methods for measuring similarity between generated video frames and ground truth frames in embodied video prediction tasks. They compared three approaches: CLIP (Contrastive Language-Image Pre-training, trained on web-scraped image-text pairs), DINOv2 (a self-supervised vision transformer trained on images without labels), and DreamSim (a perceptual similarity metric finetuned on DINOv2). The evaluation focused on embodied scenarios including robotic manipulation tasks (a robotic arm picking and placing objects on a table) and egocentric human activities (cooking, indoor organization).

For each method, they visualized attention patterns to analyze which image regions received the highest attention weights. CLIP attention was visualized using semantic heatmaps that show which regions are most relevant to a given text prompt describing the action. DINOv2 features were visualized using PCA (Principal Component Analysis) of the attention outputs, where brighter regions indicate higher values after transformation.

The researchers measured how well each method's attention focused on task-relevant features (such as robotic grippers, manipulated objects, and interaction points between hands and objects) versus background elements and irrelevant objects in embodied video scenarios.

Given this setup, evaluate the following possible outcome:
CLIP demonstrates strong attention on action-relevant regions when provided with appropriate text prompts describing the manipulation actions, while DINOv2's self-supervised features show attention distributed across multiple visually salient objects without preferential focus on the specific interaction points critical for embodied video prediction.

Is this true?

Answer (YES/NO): NO